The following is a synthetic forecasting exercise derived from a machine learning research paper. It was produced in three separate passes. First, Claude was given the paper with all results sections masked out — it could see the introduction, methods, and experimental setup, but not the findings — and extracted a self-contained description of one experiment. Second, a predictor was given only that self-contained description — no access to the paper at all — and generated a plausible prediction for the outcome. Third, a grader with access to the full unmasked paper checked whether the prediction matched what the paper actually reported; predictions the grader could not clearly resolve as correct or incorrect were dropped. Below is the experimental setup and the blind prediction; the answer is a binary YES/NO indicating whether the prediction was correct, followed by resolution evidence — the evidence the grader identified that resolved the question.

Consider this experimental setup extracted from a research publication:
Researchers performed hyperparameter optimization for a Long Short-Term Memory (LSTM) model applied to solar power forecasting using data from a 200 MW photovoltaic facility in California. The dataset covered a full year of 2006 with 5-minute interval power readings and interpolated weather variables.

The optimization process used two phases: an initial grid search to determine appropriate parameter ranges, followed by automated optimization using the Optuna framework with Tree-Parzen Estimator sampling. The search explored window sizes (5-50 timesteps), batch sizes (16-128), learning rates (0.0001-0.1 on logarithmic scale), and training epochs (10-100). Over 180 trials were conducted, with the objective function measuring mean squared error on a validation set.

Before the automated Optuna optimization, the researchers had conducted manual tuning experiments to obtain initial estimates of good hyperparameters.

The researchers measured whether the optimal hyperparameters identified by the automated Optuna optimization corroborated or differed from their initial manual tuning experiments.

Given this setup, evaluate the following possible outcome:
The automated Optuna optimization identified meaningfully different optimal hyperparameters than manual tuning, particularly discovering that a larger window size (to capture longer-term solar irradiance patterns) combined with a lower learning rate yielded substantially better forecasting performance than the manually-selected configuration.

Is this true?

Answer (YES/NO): NO